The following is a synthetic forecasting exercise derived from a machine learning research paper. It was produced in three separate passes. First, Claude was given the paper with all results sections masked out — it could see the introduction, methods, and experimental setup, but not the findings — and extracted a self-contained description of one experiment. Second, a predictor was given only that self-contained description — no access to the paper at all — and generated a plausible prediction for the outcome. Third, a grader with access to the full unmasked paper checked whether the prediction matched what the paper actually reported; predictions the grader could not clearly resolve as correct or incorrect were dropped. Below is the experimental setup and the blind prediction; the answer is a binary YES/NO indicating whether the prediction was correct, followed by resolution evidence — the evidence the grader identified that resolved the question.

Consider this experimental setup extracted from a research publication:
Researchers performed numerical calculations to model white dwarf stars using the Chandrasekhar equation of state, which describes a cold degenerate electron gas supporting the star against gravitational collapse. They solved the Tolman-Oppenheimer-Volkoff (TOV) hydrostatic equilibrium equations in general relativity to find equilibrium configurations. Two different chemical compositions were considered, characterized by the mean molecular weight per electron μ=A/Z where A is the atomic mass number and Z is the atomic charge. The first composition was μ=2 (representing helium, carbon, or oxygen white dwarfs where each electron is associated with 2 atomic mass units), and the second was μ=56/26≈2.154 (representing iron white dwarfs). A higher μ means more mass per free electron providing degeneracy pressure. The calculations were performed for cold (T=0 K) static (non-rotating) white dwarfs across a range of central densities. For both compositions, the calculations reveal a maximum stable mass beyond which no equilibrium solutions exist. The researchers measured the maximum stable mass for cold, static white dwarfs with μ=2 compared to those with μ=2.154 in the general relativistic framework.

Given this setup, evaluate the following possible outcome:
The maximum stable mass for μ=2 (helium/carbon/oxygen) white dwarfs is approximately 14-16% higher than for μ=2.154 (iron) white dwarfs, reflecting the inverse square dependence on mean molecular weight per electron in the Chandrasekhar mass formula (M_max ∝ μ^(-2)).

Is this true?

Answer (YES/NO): NO